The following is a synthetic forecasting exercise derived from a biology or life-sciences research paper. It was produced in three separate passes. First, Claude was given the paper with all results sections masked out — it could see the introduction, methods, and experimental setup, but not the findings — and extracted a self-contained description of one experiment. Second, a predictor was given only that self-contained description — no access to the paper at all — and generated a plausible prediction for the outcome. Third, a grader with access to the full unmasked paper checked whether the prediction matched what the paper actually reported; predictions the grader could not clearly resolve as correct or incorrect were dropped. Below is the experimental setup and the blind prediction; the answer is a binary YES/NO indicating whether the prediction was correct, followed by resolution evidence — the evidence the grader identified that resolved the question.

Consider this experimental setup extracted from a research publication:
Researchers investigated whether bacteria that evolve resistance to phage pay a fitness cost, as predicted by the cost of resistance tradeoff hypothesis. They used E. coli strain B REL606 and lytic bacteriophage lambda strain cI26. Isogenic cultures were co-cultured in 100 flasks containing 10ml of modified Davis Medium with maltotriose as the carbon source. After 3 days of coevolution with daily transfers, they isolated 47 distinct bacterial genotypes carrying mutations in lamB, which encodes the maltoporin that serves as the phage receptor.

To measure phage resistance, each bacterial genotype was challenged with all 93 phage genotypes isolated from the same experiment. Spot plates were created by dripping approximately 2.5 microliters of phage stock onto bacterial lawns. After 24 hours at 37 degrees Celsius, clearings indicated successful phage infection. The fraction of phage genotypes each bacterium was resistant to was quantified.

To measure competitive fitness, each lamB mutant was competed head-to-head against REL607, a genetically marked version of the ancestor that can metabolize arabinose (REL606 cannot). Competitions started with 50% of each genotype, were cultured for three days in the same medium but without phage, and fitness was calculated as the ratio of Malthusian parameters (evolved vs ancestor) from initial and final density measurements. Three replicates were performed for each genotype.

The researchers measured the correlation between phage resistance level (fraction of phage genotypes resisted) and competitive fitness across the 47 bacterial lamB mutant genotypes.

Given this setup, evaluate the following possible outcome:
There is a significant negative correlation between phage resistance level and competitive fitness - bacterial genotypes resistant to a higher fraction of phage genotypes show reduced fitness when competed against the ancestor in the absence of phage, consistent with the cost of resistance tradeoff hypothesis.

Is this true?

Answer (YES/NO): NO